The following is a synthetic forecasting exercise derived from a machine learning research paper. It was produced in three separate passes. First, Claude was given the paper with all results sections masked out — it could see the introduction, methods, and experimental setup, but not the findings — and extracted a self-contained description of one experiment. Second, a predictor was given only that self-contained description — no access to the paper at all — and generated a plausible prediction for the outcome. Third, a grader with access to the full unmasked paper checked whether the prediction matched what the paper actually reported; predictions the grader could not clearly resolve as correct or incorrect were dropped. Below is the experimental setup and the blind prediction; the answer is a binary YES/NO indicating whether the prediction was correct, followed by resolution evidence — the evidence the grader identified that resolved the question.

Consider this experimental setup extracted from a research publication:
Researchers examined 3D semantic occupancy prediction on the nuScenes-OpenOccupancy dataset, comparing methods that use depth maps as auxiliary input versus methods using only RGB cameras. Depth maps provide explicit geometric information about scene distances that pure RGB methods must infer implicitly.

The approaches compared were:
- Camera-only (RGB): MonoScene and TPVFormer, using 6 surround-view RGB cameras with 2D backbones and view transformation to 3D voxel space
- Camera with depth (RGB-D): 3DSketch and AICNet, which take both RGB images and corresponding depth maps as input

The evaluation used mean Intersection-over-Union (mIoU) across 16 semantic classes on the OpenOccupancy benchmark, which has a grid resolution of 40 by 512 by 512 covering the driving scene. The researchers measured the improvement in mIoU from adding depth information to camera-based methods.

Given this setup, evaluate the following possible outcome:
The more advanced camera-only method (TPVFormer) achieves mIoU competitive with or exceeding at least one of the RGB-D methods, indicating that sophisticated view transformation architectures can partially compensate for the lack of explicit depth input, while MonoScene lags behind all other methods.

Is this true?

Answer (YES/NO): NO